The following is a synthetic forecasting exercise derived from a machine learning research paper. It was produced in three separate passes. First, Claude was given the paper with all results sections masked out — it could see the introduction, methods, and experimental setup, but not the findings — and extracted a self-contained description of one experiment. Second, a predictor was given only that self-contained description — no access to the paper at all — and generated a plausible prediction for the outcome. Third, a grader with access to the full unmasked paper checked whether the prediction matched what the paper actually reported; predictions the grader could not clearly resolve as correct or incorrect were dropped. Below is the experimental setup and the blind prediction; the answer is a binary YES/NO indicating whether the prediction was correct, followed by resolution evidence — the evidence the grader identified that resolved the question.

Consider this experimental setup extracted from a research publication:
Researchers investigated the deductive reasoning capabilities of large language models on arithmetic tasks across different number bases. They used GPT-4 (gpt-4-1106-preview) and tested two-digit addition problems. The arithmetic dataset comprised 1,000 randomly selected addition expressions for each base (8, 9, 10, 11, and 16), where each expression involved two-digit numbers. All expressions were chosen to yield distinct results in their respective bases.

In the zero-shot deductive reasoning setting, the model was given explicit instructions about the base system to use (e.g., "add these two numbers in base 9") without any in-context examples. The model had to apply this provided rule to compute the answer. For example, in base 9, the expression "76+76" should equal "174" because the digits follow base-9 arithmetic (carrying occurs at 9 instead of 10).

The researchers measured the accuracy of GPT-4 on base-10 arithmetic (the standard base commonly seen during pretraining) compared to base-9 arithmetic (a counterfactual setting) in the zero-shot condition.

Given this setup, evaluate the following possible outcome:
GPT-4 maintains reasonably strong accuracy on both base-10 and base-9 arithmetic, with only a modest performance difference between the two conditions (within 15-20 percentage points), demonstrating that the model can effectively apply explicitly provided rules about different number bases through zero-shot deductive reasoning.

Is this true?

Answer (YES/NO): NO